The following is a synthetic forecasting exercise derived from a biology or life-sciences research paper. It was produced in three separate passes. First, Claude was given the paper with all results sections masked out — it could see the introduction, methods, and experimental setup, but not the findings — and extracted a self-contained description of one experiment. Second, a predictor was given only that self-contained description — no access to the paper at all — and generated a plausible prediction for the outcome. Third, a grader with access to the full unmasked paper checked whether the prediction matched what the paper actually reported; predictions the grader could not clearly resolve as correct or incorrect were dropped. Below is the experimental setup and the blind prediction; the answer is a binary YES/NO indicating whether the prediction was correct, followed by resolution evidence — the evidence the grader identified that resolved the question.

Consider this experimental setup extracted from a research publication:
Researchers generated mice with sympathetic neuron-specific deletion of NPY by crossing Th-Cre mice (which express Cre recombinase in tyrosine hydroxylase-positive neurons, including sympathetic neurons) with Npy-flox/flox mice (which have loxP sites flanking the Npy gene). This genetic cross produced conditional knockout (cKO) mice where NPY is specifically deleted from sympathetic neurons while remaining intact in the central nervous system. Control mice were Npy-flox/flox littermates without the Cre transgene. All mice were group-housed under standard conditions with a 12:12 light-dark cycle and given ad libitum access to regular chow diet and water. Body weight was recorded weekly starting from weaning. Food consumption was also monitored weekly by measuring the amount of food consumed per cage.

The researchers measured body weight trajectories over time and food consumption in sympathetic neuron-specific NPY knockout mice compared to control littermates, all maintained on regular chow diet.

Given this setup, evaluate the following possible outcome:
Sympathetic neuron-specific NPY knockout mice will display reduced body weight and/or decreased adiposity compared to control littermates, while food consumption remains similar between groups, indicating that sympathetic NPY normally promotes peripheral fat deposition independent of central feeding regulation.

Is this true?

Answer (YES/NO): NO